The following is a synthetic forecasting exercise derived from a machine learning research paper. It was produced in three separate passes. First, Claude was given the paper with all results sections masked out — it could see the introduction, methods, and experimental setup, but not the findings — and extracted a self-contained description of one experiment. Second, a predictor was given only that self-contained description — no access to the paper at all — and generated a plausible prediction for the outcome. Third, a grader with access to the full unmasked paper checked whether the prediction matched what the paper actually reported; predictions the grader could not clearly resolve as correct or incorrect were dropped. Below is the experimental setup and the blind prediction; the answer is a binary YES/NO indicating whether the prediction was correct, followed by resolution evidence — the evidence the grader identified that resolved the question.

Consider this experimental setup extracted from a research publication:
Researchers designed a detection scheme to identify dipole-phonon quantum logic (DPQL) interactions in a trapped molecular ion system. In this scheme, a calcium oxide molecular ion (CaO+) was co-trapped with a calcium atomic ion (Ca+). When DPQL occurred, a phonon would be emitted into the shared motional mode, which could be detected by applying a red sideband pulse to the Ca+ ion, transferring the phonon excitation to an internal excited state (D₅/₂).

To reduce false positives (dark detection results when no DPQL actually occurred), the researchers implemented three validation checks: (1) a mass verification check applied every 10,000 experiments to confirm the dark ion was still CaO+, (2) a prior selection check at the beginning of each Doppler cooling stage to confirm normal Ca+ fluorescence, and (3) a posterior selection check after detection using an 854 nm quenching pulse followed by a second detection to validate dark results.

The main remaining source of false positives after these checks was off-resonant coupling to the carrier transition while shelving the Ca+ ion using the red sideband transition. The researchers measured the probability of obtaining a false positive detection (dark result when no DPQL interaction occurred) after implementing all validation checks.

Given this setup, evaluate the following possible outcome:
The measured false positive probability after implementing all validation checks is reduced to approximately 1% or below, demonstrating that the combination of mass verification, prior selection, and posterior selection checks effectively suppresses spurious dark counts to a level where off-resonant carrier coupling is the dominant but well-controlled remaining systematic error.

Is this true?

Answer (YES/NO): NO